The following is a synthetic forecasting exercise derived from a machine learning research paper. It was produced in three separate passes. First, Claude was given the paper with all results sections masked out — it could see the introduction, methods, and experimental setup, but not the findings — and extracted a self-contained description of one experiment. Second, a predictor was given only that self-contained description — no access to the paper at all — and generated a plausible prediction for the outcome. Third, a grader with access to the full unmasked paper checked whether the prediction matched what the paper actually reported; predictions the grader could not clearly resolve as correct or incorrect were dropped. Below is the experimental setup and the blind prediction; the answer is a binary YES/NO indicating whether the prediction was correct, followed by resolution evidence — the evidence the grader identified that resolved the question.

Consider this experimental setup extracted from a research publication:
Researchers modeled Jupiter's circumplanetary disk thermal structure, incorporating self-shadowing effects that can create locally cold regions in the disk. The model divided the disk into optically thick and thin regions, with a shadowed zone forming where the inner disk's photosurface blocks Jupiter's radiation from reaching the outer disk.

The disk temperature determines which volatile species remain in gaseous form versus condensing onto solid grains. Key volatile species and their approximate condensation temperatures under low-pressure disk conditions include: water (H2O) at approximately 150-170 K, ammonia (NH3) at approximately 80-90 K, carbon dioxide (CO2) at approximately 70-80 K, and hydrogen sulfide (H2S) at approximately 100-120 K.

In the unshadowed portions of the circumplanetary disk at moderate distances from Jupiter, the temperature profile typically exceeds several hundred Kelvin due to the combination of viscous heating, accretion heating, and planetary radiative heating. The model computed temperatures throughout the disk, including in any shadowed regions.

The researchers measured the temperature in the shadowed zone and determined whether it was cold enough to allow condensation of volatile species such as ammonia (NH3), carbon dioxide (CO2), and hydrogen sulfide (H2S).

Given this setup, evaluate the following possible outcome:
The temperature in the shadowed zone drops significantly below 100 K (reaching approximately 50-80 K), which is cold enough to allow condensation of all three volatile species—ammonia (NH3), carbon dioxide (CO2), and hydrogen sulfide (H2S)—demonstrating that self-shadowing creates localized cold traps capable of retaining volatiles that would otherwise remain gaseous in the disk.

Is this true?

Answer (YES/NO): NO